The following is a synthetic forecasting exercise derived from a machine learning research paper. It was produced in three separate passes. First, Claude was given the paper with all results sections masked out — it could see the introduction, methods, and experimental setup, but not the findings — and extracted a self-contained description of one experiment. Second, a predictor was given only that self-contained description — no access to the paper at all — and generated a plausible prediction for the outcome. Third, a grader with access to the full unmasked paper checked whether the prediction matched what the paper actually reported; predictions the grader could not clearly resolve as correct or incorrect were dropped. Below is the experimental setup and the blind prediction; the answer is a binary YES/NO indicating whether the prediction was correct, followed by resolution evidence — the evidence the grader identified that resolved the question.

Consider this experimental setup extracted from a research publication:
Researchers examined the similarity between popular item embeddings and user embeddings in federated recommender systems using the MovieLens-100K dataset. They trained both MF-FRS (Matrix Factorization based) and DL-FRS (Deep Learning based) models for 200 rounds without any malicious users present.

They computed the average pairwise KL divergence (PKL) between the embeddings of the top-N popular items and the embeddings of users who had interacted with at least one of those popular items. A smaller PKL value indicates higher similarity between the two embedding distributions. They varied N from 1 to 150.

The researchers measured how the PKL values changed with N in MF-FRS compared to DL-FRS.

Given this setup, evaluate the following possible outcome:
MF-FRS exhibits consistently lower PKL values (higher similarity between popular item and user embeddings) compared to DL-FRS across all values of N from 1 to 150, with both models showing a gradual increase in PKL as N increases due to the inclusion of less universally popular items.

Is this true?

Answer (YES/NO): NO